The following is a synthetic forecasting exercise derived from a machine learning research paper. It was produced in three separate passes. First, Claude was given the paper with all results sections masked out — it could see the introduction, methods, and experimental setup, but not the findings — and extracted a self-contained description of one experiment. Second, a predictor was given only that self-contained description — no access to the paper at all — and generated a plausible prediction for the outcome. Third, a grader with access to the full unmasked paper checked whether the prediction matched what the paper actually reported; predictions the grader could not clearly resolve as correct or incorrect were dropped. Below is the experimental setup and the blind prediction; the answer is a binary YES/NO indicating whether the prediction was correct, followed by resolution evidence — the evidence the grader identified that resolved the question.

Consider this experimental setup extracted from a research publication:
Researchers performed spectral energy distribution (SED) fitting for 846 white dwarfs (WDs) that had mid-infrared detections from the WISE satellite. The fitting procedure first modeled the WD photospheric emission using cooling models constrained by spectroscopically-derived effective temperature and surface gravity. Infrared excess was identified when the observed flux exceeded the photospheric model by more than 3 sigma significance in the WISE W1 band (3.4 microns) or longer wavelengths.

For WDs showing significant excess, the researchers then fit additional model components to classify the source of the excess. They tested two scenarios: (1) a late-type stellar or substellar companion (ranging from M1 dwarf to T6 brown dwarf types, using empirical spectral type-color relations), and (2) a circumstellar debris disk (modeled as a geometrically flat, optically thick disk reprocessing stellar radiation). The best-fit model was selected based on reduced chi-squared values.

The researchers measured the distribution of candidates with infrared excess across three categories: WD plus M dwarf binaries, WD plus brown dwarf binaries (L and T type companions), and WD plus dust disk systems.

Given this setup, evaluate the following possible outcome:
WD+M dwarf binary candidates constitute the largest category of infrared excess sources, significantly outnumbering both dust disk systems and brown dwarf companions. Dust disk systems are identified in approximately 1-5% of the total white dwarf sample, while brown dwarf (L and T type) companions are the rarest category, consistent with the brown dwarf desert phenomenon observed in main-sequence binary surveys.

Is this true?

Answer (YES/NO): NO